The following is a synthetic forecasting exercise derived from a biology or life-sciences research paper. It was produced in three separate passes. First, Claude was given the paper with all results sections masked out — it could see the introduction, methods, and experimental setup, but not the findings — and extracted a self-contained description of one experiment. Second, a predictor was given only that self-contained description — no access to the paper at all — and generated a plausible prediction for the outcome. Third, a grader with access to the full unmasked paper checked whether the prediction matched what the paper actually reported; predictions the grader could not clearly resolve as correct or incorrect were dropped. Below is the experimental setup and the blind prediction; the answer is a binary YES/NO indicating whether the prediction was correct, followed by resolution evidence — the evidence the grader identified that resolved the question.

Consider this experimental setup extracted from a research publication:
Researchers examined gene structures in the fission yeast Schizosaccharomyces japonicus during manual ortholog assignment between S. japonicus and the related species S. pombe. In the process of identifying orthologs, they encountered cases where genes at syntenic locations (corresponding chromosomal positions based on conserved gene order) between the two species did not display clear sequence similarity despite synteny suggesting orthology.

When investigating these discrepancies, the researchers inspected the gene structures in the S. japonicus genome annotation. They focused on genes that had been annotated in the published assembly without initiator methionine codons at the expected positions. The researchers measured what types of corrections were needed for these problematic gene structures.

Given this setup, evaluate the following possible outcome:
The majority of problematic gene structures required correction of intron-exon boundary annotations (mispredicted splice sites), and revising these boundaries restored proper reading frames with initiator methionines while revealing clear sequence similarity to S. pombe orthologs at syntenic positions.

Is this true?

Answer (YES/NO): NO